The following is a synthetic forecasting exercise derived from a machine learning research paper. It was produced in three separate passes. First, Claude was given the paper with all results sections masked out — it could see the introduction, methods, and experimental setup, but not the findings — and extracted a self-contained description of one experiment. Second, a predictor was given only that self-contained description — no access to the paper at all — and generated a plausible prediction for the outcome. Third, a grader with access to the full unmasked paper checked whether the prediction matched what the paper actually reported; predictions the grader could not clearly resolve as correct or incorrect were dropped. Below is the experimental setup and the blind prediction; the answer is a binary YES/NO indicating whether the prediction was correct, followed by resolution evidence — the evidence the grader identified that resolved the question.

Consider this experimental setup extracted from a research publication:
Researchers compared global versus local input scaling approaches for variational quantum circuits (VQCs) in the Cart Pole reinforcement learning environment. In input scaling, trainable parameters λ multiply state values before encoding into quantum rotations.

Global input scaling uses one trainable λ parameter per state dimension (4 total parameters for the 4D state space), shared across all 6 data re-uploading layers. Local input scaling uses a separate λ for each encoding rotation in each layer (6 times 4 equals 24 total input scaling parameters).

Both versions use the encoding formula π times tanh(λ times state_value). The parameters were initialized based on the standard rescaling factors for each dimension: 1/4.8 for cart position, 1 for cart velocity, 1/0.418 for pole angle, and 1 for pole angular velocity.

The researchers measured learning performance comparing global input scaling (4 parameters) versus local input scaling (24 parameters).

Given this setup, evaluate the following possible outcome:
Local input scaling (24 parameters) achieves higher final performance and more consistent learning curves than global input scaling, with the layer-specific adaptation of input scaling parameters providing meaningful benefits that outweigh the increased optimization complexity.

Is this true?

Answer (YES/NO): NO